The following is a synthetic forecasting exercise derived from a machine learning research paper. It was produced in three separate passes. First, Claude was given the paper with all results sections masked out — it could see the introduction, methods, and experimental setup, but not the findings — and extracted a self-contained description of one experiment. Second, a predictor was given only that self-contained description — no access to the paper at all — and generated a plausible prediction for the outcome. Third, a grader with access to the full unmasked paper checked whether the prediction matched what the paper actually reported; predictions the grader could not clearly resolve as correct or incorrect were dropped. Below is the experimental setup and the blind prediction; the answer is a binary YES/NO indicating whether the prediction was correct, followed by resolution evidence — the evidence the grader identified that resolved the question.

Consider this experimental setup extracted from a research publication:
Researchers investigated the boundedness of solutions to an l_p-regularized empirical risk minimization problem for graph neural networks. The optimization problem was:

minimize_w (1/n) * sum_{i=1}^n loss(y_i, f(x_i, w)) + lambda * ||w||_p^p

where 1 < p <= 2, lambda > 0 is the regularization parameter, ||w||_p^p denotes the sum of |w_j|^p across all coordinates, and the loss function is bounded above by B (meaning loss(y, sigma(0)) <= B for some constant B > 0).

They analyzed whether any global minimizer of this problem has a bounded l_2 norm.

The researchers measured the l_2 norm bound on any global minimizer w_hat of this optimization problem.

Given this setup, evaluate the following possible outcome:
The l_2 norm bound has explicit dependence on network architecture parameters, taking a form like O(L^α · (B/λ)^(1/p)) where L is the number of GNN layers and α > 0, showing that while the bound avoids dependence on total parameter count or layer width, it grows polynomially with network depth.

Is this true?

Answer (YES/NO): NO